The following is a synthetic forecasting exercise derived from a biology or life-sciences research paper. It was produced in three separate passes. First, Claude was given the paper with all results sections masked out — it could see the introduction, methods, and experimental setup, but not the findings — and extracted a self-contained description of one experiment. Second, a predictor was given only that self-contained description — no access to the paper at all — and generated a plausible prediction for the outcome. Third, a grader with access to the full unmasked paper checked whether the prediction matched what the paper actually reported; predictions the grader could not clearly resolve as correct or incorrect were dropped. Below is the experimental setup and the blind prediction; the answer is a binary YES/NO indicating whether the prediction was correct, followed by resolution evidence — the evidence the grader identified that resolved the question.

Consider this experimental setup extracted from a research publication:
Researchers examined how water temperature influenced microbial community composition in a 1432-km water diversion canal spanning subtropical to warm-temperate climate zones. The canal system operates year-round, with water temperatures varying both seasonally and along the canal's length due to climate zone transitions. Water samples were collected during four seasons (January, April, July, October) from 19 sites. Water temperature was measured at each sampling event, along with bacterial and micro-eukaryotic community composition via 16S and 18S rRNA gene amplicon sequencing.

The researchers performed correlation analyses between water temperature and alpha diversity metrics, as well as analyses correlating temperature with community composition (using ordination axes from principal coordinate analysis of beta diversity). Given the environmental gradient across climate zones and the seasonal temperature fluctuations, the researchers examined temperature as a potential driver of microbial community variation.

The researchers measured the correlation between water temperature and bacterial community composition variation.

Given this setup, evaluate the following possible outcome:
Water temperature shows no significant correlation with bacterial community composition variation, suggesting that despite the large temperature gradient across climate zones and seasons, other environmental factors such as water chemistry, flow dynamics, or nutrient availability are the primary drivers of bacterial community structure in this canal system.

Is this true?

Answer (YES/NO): NO